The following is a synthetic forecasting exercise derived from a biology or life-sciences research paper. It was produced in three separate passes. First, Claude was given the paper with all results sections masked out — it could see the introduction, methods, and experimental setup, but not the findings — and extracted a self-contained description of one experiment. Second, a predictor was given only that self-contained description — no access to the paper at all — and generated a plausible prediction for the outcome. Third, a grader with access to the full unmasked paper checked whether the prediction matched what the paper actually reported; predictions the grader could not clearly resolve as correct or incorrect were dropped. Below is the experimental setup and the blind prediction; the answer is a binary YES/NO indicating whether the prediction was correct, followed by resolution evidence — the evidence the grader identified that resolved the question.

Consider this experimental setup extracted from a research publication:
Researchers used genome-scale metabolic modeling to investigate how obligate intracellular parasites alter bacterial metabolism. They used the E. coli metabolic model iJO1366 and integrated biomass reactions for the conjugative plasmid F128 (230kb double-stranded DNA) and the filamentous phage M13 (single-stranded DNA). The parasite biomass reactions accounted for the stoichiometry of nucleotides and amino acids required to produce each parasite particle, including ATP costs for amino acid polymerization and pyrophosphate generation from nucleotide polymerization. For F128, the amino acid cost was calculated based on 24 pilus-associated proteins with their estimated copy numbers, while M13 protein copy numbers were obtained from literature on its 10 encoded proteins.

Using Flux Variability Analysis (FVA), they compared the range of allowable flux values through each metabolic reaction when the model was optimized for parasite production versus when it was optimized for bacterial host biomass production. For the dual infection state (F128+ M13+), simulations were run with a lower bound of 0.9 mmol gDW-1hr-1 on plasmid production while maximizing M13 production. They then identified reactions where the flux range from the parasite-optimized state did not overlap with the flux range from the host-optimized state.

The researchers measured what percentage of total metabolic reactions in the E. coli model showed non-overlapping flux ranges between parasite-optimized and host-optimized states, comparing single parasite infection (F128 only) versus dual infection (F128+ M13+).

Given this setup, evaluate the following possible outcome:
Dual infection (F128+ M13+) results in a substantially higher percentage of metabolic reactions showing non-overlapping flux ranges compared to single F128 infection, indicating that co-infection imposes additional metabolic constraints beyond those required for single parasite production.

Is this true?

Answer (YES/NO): NO